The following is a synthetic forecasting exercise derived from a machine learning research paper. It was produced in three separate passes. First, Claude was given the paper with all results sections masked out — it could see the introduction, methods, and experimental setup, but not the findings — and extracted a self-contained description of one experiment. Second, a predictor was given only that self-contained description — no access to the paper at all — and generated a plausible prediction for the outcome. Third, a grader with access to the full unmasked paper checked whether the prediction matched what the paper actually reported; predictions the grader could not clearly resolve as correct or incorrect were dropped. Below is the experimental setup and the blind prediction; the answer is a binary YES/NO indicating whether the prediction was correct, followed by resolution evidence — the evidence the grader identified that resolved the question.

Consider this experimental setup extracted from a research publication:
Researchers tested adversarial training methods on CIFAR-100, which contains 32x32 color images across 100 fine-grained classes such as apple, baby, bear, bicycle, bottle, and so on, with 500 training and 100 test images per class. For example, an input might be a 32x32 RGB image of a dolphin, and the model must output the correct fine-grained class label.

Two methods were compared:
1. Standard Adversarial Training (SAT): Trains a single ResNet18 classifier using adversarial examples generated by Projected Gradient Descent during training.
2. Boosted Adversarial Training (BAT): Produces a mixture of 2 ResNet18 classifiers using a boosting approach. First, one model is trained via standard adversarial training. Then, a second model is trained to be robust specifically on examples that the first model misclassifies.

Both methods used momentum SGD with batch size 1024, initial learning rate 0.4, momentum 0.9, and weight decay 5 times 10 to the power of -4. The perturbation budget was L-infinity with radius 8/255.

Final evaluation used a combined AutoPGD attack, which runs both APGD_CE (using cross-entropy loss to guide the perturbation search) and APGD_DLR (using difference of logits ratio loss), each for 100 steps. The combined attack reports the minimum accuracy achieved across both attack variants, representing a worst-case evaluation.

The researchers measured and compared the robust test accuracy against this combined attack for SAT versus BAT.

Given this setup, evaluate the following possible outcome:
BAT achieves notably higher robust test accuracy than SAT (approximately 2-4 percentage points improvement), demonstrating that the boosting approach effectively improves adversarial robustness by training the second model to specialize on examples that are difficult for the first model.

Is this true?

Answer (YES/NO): NO